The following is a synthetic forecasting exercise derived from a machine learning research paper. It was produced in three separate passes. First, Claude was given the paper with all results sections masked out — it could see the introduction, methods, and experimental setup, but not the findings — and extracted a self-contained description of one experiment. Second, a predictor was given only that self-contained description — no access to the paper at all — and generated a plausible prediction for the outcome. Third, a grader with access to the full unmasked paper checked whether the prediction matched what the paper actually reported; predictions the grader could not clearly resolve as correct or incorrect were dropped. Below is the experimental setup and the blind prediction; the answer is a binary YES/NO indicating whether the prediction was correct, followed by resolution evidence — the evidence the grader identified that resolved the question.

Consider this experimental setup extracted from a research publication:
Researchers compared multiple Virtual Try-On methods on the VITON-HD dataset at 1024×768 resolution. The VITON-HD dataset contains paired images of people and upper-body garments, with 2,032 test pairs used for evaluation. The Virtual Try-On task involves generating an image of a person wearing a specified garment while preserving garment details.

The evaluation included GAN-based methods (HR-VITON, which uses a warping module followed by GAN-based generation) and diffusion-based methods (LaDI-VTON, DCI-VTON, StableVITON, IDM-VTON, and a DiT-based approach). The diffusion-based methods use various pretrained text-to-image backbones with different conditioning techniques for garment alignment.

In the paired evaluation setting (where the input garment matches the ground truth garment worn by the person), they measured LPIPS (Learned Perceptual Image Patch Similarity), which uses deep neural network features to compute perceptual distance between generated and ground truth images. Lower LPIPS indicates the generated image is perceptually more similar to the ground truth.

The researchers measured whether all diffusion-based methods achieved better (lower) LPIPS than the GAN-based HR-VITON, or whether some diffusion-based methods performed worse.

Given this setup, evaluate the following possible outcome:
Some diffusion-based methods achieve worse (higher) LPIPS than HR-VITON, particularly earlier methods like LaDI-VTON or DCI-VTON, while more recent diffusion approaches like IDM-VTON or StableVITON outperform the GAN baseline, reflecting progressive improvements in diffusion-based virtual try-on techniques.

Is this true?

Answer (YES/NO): NO